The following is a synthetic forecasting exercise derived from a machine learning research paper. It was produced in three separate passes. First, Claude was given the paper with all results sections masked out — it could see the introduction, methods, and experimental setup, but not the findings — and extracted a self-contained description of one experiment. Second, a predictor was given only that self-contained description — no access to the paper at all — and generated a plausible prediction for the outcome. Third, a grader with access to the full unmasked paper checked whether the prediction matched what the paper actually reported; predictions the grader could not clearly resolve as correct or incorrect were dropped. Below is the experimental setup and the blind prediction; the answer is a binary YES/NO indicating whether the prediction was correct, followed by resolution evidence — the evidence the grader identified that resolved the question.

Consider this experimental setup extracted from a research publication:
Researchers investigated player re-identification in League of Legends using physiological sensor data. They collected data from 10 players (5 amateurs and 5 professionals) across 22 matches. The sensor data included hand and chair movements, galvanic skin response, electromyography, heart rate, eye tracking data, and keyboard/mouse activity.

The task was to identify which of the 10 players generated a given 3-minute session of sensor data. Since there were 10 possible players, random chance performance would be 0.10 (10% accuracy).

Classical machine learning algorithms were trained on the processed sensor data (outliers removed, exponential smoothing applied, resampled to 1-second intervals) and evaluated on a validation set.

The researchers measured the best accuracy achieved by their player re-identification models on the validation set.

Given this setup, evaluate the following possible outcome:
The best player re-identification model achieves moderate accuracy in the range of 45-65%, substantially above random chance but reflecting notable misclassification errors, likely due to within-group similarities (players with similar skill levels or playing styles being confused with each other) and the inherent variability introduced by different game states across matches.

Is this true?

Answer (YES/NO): YES